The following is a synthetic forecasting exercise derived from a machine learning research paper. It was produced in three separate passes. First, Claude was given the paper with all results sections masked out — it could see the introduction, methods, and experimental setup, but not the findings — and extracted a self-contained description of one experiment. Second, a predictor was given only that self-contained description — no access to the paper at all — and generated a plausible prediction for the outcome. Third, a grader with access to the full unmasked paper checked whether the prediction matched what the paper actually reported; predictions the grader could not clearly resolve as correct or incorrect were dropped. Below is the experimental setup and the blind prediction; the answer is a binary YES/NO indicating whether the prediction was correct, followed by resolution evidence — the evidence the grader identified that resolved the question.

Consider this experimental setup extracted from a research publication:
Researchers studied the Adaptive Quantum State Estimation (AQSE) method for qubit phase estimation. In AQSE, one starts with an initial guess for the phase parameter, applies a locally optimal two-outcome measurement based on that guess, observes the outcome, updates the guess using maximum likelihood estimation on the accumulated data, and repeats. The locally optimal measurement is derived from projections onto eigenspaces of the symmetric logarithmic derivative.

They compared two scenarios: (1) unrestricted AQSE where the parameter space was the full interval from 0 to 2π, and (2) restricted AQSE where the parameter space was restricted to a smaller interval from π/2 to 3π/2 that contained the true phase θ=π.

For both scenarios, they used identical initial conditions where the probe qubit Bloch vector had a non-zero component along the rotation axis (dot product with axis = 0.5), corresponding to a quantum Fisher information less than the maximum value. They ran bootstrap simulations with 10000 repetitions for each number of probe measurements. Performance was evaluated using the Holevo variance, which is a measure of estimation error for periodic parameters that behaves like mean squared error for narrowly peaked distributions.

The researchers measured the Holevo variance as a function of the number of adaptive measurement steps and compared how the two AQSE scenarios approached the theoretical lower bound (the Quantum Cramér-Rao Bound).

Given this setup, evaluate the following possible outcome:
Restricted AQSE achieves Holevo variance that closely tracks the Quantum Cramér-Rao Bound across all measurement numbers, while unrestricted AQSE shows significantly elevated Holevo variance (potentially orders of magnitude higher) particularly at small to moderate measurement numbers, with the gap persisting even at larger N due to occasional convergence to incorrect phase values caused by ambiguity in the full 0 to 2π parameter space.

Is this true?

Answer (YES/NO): NO